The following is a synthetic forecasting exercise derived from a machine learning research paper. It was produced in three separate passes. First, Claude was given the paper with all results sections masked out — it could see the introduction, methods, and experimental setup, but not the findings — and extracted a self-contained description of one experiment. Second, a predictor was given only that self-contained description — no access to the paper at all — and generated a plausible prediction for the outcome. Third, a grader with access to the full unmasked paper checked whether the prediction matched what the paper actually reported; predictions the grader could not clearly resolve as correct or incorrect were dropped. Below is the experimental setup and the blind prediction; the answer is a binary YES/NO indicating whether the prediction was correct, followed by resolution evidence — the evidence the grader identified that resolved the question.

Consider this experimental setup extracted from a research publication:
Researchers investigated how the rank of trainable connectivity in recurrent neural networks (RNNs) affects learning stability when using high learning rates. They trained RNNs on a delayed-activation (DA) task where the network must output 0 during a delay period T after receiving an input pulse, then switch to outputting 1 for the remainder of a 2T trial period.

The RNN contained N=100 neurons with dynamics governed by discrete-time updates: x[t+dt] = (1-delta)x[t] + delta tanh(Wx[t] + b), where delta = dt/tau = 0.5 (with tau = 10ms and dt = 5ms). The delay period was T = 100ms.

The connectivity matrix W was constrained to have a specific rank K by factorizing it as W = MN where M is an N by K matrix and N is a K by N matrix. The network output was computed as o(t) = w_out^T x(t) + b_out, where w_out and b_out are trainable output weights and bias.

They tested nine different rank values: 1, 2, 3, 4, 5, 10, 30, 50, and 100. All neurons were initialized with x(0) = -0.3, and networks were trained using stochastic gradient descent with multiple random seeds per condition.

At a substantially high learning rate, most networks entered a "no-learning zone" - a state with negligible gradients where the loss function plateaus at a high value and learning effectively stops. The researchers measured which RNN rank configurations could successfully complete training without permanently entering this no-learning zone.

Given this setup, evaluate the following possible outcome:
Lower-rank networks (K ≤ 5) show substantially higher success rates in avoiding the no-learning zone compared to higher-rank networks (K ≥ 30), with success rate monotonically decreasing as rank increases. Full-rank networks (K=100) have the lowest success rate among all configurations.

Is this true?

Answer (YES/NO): NO